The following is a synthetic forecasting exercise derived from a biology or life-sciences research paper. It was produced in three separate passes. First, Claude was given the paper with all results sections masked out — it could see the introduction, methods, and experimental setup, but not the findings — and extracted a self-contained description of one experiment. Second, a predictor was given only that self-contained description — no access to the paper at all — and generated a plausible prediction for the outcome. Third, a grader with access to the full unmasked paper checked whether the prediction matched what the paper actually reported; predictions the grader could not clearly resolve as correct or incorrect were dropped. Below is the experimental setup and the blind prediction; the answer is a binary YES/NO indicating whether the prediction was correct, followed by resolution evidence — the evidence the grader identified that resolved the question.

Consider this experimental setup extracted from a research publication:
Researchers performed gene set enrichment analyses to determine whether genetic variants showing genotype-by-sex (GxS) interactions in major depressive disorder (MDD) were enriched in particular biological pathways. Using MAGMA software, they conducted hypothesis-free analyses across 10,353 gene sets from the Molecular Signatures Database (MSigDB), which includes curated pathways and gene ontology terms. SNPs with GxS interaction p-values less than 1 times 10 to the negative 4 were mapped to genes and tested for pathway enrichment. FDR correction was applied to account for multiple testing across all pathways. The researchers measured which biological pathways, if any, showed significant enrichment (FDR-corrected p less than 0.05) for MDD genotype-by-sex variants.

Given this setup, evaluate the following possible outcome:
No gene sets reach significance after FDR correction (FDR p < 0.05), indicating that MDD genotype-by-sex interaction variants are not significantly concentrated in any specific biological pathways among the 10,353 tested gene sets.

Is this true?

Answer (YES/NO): NO